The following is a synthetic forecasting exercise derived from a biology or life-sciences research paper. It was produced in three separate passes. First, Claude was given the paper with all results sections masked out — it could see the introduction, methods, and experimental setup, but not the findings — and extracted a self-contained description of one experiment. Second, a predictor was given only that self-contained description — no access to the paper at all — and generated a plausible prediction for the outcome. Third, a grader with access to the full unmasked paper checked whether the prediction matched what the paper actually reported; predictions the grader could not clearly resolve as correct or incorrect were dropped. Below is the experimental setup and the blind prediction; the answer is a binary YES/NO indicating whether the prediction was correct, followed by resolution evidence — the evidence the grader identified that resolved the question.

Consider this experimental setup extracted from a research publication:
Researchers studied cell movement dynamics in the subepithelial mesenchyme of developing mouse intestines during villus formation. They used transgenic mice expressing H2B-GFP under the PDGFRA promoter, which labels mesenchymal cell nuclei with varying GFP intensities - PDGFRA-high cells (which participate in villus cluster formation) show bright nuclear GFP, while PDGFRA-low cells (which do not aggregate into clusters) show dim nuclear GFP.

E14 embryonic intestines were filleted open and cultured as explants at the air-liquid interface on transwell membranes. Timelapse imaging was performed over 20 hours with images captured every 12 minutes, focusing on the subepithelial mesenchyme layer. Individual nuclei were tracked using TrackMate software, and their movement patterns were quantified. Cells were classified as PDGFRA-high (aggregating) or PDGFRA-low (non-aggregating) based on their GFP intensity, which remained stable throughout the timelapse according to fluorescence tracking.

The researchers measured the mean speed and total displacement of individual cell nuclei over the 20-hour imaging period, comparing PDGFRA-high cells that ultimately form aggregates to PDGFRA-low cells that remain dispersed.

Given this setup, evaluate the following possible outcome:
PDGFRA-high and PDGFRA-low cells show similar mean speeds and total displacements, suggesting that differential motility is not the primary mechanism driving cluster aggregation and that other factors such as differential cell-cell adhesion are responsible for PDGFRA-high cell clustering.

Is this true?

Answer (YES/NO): NO